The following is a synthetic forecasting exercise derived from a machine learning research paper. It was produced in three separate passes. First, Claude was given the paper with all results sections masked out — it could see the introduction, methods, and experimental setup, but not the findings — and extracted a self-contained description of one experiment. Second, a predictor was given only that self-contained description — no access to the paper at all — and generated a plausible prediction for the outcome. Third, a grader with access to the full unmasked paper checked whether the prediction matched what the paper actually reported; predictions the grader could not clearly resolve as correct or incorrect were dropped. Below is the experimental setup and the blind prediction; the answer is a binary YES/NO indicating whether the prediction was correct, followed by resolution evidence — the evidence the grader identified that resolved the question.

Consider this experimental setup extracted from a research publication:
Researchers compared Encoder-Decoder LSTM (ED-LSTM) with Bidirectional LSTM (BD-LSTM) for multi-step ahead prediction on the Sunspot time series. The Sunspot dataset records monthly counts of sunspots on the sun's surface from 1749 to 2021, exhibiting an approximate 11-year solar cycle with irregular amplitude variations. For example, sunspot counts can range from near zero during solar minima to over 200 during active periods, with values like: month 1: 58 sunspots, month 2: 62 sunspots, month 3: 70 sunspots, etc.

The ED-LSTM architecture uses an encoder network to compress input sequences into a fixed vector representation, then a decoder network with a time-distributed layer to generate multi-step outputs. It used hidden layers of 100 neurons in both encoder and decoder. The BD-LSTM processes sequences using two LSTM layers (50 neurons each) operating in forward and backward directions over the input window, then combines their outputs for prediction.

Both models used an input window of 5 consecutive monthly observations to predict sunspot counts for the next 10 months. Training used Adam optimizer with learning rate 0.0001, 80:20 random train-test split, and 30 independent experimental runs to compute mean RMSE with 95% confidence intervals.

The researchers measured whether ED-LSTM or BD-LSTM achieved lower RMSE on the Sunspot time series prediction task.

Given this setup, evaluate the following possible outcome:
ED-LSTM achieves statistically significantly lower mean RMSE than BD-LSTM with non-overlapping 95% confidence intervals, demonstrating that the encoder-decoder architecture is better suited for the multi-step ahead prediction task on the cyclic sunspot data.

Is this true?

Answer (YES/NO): NO